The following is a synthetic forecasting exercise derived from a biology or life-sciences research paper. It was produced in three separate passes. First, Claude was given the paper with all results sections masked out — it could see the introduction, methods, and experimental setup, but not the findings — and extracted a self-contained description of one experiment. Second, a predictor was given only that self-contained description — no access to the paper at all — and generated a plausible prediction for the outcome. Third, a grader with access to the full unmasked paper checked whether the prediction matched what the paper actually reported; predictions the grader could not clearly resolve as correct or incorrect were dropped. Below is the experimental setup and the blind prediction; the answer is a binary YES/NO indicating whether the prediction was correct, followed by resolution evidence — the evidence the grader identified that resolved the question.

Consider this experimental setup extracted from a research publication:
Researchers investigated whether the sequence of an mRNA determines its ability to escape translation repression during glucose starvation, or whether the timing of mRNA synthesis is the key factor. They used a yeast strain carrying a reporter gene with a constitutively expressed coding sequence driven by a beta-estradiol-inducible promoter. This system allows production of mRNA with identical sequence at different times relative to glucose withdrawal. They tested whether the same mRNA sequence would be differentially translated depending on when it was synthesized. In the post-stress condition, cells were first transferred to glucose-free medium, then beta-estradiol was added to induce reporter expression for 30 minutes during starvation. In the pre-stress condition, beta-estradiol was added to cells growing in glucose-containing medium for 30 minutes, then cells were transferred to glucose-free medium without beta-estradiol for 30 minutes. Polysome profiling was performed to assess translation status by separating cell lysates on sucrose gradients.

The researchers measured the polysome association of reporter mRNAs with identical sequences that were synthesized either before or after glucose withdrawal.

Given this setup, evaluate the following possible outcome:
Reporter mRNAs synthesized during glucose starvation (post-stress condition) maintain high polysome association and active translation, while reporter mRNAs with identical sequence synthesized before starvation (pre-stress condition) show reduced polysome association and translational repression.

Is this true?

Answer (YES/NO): YES